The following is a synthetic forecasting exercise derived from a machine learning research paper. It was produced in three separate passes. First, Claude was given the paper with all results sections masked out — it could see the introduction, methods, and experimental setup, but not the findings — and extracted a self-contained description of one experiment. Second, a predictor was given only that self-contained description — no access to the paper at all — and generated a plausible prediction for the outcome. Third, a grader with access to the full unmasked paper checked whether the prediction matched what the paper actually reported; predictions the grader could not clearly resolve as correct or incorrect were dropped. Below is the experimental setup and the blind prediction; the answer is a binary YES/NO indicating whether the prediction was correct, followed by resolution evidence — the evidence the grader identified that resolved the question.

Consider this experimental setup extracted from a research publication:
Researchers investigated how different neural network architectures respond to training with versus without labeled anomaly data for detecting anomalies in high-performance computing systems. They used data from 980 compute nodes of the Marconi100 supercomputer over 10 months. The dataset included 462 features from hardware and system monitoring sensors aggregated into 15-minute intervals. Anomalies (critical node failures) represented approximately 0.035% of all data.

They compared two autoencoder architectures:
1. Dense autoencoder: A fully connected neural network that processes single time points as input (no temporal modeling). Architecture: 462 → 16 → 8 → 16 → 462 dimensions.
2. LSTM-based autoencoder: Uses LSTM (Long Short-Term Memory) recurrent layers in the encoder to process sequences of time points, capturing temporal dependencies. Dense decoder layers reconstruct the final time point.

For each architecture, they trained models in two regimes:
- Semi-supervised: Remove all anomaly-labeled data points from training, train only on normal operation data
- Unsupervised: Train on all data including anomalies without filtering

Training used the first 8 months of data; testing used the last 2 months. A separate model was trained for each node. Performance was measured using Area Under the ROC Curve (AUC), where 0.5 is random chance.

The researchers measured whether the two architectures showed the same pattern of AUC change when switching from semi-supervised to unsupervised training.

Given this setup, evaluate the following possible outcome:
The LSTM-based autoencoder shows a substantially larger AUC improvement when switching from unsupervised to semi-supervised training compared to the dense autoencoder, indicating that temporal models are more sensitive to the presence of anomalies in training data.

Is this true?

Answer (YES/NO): NO